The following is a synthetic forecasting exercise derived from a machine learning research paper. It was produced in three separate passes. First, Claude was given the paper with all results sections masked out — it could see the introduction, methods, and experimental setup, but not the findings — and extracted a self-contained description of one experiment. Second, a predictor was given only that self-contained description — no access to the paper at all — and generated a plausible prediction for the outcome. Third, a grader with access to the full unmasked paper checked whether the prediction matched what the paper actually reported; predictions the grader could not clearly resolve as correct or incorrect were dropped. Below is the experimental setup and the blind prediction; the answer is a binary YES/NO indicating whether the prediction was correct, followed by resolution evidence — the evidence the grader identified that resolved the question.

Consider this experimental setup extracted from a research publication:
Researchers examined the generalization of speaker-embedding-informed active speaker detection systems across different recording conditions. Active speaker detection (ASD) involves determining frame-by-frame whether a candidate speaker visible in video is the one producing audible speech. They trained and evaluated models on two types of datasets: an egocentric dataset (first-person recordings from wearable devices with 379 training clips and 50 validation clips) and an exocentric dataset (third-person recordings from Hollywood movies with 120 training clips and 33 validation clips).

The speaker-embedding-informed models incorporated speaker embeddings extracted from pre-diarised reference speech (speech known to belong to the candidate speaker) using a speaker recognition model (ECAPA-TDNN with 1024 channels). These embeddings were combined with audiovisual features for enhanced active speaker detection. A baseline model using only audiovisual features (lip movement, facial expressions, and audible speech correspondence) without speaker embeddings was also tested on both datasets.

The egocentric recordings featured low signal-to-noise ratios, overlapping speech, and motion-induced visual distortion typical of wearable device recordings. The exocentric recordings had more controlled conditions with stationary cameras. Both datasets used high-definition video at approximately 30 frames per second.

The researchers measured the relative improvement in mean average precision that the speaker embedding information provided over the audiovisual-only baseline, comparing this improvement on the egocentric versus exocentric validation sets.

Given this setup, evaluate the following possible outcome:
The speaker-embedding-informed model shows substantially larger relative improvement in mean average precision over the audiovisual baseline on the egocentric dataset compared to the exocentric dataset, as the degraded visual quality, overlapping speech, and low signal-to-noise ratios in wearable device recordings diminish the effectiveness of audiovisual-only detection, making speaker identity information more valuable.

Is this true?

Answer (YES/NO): YES